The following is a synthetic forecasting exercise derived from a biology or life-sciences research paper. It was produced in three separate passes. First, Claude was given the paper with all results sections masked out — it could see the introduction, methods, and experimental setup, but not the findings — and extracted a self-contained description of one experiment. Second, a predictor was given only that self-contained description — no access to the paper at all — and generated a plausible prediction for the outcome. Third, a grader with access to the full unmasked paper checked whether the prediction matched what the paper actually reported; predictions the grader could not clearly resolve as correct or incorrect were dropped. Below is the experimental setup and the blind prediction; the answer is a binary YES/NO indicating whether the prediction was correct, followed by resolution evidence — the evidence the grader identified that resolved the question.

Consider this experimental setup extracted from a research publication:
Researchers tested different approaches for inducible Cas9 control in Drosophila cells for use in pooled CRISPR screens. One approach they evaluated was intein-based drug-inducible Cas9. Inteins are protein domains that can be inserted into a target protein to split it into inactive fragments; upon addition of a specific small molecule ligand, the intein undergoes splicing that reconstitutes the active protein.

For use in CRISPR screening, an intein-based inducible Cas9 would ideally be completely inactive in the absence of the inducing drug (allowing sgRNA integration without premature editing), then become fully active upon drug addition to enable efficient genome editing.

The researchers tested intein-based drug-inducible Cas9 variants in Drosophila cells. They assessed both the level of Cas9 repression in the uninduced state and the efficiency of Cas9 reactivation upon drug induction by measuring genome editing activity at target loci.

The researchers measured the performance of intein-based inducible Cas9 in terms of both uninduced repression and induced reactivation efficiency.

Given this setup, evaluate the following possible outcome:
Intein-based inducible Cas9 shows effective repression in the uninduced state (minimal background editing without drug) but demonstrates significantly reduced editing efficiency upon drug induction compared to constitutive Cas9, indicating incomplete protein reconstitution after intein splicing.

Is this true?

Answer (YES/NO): YES